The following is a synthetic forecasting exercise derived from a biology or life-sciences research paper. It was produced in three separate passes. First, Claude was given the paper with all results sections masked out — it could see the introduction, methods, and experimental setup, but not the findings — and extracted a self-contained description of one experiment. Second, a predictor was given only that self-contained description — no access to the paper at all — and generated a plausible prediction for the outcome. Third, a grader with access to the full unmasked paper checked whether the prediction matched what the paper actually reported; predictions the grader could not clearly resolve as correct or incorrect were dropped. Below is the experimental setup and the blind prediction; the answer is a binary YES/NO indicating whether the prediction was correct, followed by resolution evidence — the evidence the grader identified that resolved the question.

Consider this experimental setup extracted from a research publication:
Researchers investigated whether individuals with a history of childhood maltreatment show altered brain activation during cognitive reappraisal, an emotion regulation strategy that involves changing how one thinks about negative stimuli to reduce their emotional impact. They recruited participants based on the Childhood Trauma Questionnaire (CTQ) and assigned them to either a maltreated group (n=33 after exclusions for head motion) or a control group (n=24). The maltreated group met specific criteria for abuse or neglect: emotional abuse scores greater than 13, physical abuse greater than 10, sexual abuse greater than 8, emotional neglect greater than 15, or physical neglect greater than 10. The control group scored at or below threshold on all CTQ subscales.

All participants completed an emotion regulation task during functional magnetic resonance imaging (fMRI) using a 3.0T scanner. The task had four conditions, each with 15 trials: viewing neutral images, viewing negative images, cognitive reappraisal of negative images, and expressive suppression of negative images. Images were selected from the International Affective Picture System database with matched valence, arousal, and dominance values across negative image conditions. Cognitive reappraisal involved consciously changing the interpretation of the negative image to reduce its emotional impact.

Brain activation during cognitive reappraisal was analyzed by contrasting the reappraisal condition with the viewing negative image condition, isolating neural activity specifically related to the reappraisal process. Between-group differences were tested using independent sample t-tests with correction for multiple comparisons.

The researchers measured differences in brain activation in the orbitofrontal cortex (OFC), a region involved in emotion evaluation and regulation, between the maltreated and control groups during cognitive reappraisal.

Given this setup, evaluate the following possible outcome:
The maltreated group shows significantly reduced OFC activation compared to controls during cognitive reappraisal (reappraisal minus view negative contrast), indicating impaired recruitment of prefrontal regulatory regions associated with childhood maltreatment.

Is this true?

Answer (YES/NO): YES